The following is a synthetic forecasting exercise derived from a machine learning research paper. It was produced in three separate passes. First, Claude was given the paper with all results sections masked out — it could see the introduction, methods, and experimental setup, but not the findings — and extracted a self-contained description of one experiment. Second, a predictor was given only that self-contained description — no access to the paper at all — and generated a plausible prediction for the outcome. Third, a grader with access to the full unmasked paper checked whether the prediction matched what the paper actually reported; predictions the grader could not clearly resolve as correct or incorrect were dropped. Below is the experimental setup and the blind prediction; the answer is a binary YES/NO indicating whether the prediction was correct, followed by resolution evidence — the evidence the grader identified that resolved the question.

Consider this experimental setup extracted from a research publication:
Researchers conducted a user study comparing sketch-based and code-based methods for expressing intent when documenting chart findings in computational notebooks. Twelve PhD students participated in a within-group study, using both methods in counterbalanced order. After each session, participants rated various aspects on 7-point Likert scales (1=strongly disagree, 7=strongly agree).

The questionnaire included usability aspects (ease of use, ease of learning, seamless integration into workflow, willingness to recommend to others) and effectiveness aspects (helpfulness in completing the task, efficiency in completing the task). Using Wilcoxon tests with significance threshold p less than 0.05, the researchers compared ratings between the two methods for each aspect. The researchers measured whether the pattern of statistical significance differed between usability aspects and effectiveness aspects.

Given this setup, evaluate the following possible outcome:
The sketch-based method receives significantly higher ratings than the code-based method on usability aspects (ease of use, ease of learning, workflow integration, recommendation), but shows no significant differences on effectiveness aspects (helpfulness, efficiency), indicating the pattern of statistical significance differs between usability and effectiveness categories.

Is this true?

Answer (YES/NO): YES